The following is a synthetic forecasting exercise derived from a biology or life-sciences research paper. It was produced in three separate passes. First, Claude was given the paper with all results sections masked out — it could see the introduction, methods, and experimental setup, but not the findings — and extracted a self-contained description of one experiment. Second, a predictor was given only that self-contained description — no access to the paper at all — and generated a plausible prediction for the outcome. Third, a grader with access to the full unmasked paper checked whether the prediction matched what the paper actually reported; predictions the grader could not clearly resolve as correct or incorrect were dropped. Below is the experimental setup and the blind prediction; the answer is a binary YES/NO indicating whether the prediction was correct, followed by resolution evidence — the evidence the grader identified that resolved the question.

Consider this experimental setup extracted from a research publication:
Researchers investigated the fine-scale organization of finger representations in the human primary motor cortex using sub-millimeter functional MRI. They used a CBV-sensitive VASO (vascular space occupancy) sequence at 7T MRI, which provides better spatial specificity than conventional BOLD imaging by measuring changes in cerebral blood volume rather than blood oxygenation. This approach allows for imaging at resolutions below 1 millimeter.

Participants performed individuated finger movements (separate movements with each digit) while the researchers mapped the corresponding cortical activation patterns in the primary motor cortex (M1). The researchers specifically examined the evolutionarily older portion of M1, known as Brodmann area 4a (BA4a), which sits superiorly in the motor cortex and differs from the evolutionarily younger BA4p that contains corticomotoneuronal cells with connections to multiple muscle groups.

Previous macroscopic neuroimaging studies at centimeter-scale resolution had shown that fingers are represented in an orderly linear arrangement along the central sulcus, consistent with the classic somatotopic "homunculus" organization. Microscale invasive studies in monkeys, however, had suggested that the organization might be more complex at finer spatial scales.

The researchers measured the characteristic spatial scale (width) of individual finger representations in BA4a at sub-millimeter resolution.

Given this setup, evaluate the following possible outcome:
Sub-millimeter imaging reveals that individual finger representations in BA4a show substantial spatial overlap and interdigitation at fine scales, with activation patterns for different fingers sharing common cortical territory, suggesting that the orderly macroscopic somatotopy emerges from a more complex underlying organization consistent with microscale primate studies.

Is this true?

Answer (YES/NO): NO